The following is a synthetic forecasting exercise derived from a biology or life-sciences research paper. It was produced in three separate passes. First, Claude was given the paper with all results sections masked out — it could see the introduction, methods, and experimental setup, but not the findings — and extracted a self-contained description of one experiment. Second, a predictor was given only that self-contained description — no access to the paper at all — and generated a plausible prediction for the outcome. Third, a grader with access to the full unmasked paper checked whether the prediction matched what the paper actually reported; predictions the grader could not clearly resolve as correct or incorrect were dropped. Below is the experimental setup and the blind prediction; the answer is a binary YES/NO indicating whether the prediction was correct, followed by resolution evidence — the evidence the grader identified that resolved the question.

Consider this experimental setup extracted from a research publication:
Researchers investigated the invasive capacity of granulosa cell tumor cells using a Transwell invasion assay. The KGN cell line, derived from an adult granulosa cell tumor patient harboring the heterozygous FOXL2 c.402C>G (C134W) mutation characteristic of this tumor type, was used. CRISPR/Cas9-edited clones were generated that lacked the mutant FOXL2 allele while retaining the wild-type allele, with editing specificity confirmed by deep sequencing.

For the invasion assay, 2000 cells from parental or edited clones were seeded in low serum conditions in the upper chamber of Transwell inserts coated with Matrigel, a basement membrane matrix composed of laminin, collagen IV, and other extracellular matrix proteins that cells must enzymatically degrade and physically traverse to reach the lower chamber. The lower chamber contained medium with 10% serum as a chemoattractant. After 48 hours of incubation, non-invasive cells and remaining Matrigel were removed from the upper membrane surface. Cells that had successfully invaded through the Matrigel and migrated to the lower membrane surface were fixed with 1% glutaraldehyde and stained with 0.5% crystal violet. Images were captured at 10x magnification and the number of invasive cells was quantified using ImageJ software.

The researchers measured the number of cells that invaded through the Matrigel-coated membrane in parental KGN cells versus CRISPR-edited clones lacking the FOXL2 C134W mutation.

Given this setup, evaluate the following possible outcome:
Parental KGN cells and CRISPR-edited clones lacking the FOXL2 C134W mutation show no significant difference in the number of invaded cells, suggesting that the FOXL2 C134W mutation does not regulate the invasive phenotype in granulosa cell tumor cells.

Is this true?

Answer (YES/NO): NO